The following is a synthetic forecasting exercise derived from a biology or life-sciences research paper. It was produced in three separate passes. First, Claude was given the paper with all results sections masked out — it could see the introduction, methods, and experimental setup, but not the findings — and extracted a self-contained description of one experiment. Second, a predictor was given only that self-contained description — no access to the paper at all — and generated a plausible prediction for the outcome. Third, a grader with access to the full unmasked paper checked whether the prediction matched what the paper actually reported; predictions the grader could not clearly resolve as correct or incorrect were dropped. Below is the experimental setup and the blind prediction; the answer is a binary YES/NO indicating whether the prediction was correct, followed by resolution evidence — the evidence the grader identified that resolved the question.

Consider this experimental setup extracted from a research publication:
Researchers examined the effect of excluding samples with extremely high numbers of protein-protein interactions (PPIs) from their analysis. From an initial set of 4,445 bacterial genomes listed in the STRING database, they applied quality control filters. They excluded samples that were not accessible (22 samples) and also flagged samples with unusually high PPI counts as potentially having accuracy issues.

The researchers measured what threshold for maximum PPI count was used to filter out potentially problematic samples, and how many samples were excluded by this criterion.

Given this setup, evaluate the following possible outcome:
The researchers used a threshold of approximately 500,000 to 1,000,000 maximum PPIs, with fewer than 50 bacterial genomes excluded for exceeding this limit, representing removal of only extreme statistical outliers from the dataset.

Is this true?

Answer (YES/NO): NO